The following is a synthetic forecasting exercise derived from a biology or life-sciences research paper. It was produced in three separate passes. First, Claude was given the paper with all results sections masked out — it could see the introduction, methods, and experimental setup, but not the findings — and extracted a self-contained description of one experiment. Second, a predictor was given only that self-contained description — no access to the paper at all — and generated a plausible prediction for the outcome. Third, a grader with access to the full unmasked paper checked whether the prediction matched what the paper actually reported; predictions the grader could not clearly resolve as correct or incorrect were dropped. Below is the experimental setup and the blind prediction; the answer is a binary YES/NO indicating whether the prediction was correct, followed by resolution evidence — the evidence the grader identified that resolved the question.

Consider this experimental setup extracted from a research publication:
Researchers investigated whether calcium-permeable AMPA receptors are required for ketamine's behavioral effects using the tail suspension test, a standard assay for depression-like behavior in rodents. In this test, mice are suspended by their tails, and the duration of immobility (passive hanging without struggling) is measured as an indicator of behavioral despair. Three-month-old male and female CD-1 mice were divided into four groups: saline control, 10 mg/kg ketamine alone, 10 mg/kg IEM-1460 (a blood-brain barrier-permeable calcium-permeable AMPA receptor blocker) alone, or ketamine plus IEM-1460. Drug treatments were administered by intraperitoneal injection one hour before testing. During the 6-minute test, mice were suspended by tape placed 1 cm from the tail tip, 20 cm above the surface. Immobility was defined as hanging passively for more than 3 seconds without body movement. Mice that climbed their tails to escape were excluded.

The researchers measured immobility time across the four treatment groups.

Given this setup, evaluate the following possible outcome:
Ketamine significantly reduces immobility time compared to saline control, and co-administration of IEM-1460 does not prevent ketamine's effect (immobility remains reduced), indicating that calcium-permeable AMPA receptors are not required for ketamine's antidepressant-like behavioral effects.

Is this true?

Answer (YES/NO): NO